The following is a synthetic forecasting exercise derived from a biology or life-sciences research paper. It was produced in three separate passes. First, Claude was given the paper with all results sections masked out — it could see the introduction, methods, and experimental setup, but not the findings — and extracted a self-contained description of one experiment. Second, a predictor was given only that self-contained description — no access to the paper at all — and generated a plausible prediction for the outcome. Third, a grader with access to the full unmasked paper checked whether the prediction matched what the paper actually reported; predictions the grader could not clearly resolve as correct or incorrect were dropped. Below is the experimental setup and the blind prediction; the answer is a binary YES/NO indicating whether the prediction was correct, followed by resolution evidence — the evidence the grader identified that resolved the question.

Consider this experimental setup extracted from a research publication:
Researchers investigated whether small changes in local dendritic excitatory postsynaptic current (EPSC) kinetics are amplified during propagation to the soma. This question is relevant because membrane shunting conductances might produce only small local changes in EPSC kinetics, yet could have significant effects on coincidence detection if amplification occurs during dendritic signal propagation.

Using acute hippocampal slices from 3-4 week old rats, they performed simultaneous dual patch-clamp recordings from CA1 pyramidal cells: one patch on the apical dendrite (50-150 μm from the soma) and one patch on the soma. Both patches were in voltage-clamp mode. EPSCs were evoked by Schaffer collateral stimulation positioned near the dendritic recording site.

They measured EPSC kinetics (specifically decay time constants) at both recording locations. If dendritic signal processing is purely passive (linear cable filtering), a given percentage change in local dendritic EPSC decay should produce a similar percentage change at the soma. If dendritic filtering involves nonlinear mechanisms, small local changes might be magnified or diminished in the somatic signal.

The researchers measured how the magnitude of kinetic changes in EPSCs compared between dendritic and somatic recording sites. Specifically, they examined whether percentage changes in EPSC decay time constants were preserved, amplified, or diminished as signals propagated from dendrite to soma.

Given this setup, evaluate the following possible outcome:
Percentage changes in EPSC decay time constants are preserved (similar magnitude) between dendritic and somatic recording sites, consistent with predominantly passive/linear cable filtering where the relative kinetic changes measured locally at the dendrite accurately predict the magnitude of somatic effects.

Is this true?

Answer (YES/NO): NO